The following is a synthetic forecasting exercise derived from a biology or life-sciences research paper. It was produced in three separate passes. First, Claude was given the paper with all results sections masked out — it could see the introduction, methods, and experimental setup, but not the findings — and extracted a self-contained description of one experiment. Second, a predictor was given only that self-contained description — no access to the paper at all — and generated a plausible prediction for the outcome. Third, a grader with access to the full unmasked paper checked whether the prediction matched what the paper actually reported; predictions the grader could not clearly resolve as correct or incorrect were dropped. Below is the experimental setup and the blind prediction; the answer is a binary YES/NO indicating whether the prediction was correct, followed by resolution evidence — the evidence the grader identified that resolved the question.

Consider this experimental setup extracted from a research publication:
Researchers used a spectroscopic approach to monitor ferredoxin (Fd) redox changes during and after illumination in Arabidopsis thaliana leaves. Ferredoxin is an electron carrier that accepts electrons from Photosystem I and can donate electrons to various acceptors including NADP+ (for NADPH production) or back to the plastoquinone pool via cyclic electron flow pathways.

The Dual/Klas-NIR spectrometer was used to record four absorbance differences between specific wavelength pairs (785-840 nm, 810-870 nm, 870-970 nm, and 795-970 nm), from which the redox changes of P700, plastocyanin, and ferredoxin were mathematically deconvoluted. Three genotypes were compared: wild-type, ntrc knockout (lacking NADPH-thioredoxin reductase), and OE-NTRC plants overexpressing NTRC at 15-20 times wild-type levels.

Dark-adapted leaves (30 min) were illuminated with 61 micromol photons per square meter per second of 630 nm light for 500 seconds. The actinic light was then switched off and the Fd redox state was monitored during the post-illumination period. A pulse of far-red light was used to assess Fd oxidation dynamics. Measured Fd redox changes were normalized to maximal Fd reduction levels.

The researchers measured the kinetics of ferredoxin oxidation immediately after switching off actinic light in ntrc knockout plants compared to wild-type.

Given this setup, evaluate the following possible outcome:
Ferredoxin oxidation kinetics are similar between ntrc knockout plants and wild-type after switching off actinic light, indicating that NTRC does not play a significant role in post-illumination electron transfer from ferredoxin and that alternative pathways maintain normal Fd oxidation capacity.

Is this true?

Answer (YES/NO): NO